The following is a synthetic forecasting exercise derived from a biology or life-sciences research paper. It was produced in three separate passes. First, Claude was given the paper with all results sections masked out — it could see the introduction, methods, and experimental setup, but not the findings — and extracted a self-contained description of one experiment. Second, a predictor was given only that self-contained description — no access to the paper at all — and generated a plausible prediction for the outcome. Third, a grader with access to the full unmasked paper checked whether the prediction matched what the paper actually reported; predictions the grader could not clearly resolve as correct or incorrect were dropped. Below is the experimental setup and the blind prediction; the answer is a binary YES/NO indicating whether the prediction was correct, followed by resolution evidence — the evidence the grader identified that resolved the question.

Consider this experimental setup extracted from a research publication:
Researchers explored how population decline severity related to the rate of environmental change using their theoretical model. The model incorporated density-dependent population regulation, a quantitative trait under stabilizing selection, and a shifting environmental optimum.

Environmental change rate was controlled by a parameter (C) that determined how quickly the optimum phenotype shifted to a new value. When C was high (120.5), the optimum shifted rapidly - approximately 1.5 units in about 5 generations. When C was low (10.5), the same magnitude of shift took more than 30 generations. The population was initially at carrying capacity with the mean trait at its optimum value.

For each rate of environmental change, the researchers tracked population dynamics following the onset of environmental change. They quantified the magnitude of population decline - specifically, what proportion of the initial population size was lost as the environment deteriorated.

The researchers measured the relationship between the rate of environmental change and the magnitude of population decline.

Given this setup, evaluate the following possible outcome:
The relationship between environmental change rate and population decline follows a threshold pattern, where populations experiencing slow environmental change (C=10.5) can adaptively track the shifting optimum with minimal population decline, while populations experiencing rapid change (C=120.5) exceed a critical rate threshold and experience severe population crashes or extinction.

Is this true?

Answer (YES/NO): NO